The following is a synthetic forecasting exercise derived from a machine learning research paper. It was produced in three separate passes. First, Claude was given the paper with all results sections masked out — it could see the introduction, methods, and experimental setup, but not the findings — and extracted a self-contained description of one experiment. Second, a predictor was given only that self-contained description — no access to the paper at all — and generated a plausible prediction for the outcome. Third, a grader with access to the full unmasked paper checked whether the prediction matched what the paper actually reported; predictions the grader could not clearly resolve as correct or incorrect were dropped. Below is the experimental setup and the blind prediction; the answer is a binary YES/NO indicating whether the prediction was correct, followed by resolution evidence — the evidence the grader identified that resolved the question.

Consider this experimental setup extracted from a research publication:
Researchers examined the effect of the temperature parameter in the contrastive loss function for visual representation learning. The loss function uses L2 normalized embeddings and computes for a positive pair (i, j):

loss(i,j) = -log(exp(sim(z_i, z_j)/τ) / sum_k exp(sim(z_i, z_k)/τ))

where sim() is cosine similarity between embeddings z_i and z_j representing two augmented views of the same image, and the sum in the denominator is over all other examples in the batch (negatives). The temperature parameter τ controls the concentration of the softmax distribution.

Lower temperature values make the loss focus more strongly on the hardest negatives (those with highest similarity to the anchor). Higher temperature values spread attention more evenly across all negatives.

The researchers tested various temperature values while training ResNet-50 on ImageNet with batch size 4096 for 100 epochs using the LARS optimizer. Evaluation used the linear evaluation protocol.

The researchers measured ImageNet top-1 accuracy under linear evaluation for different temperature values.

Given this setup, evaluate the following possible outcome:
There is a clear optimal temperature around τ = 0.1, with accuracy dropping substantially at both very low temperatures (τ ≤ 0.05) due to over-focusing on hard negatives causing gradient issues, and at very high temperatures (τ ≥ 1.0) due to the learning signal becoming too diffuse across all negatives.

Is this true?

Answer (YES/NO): YES